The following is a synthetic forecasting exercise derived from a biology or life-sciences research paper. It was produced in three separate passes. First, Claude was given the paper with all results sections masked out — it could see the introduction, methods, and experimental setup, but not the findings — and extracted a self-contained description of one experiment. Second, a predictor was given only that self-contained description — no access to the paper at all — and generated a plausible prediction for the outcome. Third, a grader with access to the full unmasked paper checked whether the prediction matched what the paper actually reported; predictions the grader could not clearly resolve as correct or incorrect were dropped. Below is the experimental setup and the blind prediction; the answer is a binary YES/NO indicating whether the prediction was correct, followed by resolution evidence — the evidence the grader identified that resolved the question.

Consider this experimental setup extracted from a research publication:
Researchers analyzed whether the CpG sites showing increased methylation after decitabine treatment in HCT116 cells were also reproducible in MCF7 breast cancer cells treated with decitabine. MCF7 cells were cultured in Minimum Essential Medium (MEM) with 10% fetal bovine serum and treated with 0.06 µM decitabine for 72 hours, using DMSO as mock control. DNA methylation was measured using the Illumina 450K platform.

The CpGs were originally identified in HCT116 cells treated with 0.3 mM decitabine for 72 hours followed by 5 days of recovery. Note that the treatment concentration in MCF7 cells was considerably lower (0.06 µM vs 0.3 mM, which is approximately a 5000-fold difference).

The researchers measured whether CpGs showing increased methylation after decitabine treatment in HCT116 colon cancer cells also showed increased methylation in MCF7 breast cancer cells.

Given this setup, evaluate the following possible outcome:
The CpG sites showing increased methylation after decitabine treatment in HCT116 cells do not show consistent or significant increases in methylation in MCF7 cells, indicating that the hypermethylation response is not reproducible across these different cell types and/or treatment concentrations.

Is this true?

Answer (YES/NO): YES